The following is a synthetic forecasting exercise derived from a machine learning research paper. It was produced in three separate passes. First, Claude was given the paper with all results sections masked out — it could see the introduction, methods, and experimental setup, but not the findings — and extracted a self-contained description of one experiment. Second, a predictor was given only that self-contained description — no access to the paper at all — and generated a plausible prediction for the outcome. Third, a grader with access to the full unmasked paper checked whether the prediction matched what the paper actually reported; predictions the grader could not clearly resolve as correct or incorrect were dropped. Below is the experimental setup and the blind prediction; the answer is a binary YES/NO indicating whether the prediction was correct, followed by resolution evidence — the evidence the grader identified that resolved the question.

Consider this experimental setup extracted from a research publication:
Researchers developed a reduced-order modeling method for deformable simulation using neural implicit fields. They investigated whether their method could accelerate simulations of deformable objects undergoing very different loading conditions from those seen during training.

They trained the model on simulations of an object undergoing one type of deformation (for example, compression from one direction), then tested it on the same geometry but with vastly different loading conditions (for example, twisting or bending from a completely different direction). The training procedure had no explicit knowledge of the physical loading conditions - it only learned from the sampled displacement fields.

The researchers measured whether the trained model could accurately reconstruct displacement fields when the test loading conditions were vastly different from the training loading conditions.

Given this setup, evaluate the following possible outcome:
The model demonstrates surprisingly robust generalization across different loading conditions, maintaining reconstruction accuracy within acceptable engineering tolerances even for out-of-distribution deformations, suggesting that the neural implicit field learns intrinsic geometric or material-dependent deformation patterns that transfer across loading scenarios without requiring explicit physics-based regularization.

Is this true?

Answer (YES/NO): NO